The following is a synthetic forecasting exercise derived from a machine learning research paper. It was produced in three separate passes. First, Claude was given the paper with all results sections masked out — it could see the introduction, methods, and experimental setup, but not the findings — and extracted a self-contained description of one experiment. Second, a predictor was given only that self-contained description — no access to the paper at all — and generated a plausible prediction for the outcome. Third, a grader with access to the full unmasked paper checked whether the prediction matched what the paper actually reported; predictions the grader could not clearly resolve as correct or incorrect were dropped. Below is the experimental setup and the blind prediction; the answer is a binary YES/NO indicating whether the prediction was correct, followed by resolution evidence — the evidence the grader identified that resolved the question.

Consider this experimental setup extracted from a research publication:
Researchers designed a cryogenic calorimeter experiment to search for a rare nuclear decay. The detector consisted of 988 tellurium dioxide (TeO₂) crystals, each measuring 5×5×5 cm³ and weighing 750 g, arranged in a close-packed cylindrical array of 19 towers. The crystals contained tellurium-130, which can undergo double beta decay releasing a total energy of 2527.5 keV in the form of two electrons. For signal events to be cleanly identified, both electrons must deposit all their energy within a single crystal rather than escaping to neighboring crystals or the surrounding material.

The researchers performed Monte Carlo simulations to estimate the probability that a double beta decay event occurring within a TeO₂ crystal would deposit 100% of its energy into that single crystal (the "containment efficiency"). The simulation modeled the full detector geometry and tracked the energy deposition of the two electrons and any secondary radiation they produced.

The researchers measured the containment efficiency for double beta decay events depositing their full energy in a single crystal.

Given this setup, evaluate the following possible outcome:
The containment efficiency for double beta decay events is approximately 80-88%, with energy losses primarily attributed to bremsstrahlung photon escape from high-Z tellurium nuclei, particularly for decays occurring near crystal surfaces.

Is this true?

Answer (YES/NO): NO